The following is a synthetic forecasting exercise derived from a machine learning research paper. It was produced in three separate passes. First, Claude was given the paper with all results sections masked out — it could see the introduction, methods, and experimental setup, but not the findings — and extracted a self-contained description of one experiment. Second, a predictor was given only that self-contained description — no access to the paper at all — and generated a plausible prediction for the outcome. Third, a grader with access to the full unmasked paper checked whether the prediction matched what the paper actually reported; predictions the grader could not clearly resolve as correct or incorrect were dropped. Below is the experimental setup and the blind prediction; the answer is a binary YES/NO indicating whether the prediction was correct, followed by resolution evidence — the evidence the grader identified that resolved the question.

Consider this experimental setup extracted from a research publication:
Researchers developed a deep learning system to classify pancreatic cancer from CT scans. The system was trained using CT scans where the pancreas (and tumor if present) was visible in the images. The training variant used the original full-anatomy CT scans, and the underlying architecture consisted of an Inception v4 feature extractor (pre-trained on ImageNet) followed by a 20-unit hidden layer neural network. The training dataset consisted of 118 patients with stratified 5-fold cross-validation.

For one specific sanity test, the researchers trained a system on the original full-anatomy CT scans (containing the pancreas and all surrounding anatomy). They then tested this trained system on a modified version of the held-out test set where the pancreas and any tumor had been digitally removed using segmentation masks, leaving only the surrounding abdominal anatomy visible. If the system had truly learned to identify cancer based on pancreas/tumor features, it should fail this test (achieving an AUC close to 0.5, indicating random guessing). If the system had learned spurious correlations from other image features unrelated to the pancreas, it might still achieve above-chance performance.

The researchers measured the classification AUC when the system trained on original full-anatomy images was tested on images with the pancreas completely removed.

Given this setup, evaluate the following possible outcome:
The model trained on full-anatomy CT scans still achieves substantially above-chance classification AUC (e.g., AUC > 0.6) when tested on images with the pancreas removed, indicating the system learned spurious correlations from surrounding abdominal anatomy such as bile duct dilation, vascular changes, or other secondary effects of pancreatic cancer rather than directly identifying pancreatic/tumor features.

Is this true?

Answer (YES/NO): YES